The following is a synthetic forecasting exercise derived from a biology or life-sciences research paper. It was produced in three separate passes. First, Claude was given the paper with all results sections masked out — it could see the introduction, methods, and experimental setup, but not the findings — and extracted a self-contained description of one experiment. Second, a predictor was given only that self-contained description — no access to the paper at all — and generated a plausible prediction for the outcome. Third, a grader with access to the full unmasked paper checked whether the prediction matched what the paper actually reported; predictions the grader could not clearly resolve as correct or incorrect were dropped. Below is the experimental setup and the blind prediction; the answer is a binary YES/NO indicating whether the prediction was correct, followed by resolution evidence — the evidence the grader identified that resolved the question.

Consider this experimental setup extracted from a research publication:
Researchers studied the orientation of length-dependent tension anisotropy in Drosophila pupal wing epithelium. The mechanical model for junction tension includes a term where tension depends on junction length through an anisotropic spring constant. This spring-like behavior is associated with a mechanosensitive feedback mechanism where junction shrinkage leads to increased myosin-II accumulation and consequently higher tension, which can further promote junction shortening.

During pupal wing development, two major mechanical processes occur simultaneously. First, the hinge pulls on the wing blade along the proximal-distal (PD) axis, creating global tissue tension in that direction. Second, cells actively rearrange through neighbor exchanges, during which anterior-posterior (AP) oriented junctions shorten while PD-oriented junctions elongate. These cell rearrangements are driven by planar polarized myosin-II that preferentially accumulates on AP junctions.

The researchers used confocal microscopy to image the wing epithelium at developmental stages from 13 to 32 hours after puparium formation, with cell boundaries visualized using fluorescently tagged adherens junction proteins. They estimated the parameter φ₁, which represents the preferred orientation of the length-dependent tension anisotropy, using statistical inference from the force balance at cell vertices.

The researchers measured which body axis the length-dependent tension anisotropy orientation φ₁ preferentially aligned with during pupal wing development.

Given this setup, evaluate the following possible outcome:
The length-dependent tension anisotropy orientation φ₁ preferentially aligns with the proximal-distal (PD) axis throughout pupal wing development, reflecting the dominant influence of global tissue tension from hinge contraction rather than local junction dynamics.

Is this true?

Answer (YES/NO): NO